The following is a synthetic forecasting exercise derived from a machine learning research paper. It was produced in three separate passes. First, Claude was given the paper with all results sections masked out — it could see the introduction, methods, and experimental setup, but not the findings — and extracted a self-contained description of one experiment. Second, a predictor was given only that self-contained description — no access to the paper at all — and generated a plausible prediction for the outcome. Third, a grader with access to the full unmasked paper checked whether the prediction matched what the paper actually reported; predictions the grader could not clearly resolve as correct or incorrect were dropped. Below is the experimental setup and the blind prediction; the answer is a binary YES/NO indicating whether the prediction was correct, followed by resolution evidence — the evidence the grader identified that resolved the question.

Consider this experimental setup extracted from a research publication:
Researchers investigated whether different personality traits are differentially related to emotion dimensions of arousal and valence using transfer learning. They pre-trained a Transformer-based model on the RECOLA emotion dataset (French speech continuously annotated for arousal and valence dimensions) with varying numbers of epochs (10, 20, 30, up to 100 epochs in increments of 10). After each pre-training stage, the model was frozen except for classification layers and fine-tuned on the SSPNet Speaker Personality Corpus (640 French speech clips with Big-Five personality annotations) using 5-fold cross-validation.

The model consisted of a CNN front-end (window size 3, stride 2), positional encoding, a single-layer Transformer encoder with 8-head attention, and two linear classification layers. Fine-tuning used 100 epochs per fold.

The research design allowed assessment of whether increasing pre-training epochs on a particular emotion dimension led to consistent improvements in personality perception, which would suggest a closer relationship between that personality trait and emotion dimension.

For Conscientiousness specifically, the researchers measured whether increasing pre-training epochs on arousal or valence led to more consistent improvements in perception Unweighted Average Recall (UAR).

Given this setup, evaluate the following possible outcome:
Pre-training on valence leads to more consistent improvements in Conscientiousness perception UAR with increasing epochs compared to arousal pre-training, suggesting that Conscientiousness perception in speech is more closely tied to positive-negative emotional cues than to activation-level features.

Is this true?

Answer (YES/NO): NO